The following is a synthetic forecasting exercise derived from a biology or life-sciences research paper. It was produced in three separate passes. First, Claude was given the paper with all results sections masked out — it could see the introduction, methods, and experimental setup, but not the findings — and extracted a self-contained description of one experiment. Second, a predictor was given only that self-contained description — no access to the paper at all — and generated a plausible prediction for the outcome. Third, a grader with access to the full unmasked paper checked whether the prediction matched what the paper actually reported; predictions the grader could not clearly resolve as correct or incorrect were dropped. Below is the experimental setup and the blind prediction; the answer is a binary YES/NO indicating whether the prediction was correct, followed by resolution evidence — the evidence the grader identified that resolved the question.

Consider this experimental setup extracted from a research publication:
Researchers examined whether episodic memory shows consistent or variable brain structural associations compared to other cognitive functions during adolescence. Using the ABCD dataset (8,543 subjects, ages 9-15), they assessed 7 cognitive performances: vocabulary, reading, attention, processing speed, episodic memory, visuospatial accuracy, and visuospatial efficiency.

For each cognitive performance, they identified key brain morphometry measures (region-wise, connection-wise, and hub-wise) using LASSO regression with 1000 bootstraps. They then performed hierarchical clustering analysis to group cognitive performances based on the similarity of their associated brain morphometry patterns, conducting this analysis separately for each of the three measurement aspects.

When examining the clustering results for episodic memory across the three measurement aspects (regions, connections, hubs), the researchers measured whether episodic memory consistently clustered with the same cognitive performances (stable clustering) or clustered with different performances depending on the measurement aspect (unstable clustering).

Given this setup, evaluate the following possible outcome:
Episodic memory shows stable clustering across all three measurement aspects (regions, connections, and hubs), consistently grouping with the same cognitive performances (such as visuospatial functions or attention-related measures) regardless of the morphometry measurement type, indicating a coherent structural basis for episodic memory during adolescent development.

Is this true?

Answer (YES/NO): NO